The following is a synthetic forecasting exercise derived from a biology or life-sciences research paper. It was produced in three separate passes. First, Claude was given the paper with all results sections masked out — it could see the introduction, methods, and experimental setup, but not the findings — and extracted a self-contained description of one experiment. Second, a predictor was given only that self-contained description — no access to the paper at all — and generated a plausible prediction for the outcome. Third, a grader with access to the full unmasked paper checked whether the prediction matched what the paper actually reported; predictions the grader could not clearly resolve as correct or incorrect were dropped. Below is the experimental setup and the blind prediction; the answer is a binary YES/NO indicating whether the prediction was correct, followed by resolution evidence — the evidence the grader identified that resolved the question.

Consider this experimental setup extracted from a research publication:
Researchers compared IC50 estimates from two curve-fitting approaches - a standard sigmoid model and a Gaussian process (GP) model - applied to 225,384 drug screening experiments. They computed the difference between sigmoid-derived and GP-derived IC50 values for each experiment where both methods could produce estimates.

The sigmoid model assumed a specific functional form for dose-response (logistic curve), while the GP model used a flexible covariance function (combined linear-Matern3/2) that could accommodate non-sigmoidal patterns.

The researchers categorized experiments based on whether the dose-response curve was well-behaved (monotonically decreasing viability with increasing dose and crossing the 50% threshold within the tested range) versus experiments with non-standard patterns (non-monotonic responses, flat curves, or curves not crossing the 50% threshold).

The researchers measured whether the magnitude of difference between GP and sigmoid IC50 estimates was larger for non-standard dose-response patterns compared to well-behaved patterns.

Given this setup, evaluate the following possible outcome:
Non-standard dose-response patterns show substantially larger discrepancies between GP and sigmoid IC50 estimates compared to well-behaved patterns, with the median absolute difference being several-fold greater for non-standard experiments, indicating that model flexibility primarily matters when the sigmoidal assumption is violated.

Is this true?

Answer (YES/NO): YES